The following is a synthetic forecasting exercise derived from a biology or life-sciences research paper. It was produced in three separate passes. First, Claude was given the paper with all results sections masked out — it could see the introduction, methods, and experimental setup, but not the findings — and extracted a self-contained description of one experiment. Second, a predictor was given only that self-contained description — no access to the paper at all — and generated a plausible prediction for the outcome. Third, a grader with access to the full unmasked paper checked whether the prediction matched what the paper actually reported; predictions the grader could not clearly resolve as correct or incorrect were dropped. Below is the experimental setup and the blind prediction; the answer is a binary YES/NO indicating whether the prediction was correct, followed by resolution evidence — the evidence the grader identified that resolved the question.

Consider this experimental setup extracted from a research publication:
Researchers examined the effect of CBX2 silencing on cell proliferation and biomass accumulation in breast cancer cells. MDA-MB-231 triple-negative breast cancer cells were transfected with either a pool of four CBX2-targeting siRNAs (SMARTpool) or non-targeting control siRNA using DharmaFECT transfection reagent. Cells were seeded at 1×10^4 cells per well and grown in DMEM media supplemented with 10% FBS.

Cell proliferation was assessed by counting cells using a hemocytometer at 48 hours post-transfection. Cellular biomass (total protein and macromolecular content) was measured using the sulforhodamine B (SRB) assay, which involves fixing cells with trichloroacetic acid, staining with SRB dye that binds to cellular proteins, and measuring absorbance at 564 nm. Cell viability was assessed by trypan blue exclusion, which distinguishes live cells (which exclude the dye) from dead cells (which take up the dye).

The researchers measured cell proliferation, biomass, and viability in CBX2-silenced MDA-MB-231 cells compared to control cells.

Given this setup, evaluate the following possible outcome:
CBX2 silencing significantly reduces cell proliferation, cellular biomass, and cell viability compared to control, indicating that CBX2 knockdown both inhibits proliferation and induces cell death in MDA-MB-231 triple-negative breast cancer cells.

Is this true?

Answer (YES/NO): YES